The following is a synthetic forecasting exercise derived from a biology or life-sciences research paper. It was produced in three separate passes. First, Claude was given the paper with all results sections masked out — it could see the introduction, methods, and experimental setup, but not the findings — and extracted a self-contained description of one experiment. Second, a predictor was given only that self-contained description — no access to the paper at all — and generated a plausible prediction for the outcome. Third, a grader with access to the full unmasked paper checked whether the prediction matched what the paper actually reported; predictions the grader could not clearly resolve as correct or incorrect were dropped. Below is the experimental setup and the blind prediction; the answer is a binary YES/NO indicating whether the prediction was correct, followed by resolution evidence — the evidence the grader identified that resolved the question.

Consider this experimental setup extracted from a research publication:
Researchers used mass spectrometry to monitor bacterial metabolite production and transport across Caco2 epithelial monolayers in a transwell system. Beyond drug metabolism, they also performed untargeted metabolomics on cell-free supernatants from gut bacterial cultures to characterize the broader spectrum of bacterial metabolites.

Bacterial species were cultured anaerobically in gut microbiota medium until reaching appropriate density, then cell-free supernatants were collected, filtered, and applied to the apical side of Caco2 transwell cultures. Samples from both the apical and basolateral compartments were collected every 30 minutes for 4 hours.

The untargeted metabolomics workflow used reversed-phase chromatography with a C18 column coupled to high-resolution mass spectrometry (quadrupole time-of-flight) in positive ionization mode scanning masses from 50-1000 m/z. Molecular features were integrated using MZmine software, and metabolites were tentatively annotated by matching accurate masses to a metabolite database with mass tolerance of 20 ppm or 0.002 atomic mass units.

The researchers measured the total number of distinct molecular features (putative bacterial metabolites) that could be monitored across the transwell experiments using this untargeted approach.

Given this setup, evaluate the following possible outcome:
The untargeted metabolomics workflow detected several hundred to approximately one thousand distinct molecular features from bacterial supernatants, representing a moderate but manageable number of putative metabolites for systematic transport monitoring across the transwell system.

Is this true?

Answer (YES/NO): NO